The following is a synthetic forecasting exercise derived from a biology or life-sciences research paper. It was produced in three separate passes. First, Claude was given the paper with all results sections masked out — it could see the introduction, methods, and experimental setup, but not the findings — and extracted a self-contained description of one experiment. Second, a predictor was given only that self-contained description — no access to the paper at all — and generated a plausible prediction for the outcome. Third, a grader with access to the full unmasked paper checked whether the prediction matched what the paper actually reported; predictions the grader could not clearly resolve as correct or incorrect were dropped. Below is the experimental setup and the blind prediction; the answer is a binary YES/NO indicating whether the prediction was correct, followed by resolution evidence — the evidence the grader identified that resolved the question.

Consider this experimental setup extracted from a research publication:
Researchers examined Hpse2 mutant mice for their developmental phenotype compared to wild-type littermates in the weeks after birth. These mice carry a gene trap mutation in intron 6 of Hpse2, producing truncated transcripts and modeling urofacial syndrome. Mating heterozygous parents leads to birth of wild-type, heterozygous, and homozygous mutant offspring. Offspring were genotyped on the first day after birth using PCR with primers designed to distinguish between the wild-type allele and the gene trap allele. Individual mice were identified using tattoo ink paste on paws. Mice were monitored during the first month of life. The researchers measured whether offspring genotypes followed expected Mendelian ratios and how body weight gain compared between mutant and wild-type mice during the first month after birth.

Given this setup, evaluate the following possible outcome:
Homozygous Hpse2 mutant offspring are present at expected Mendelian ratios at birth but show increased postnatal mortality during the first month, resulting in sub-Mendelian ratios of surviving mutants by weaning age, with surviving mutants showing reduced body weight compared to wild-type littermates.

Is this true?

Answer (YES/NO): NO